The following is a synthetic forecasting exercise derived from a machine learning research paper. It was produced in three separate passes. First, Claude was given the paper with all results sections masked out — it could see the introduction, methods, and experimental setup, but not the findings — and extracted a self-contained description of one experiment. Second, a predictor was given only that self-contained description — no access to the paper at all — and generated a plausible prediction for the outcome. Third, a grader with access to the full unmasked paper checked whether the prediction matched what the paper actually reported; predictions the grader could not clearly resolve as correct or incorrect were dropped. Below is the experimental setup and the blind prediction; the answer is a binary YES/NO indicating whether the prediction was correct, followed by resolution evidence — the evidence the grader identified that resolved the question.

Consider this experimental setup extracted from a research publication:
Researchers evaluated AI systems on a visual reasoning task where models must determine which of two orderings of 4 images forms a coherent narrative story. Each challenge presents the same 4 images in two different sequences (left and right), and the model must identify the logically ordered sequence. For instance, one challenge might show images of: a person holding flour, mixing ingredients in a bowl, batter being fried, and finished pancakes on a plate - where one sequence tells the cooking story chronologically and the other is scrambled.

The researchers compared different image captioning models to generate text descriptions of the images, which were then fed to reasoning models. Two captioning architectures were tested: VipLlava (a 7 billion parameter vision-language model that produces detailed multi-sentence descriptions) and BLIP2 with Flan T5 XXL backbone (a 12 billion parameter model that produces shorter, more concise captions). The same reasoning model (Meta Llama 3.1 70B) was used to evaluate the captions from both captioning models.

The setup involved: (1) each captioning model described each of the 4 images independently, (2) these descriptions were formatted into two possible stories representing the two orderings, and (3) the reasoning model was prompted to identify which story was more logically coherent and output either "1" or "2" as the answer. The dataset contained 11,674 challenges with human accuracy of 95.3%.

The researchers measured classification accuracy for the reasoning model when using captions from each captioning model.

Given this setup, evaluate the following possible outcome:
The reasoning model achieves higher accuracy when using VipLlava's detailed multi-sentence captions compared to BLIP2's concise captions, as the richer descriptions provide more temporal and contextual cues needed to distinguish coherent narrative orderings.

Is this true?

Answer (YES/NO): NO